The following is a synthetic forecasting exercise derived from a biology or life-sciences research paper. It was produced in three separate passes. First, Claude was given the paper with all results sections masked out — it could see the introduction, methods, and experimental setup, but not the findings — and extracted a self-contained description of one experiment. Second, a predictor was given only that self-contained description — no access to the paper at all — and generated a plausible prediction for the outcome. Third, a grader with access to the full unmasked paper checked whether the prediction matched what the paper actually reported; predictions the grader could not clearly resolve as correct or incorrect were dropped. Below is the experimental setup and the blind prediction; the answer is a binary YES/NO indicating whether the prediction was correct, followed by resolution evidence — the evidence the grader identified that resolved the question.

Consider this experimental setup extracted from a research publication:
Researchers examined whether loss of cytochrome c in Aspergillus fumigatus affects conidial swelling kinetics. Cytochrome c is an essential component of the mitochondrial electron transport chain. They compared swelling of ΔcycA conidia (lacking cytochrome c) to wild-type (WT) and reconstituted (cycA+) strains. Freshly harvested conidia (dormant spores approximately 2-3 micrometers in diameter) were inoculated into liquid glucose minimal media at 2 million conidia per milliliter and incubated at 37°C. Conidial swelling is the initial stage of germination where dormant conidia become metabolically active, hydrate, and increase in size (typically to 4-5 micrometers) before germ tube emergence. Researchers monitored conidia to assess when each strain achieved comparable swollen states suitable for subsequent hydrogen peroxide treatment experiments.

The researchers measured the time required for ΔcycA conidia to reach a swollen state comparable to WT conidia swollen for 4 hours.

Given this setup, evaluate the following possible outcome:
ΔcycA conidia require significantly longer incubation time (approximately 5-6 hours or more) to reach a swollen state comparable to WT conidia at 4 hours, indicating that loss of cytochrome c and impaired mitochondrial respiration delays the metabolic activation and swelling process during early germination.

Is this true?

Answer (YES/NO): YES